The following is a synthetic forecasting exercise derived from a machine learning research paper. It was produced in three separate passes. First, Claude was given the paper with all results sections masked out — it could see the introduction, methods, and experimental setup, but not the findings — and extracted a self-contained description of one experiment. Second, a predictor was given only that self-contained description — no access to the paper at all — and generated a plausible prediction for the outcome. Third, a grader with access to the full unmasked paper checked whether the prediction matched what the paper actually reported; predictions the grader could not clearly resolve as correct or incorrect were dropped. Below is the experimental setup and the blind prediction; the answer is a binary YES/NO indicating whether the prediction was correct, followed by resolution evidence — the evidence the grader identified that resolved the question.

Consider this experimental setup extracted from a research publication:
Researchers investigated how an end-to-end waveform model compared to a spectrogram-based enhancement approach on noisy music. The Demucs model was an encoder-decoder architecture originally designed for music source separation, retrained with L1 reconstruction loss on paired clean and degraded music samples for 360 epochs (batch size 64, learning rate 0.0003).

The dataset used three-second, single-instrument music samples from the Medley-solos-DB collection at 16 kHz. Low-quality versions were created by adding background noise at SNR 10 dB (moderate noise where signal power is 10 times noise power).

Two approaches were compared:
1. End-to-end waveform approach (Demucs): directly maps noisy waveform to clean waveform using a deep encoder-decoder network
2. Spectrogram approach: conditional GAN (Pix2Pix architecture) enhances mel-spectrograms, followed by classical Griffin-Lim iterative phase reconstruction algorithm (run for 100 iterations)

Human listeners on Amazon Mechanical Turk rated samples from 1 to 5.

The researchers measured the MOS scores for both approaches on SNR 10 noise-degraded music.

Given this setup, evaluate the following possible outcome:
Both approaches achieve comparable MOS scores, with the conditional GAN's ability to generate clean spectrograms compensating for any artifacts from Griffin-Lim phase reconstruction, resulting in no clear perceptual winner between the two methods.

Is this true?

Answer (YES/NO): NO